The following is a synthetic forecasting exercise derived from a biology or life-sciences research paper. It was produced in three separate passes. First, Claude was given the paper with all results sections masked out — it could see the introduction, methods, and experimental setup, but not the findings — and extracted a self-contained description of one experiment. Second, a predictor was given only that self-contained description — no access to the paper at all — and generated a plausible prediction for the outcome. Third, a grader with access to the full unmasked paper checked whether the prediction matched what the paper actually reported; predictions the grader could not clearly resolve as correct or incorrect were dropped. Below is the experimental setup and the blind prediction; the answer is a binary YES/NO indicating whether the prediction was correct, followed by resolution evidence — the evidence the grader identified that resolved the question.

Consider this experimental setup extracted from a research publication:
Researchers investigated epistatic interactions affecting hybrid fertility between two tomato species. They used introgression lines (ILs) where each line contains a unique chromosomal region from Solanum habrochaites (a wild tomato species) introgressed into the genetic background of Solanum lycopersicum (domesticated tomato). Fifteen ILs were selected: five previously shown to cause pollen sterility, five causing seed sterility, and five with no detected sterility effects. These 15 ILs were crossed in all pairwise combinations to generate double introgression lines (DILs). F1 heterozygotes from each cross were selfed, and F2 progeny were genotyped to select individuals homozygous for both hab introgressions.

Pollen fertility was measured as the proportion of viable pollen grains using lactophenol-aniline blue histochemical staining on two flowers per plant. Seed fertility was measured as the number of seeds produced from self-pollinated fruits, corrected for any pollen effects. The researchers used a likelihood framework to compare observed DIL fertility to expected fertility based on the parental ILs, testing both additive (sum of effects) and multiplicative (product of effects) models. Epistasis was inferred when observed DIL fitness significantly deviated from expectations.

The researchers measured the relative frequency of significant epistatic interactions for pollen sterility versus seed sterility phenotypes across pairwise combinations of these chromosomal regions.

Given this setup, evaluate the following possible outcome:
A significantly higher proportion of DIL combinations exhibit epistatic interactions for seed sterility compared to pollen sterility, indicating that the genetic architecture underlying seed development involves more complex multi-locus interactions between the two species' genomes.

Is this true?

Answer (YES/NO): NO